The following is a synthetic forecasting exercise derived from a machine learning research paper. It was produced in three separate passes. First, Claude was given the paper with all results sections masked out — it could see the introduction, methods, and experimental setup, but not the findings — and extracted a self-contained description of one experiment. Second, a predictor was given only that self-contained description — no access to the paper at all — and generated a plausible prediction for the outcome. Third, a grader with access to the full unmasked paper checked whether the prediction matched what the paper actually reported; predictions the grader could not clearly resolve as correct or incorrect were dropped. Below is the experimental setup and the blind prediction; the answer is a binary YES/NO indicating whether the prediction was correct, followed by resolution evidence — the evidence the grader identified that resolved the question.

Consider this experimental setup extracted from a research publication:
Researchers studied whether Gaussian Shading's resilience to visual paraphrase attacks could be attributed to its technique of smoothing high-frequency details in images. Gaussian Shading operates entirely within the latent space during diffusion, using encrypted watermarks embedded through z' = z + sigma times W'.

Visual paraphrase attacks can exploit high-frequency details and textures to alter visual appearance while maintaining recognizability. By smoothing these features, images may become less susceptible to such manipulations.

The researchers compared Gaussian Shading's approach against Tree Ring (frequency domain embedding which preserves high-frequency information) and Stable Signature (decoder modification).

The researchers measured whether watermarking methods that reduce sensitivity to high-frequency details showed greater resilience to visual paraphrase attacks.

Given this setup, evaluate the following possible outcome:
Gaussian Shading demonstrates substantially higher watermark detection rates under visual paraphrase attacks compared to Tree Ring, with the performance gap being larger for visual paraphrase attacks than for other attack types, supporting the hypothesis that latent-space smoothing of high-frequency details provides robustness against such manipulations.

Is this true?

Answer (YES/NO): NO